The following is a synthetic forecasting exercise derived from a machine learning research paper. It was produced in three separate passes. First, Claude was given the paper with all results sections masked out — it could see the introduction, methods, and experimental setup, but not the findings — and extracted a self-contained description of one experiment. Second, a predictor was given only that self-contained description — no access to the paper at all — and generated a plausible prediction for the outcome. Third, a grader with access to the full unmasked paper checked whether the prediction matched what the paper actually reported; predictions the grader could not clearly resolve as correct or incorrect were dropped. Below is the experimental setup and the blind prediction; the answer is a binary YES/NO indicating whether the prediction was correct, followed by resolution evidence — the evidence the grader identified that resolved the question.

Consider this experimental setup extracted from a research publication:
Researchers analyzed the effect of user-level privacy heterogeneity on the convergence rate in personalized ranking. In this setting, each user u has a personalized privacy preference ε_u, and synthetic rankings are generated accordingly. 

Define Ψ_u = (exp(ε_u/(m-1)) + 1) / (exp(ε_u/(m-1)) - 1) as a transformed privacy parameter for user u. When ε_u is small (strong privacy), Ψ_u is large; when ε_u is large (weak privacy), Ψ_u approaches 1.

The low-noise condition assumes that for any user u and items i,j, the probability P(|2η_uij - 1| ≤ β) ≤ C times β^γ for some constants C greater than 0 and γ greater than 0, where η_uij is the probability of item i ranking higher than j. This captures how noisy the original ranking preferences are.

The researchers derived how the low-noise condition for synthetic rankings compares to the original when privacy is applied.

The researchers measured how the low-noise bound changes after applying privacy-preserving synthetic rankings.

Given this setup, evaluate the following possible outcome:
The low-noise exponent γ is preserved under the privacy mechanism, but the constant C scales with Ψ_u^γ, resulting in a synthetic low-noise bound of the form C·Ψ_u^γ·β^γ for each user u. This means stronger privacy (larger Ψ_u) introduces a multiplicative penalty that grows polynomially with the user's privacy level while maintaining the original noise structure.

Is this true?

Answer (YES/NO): YES